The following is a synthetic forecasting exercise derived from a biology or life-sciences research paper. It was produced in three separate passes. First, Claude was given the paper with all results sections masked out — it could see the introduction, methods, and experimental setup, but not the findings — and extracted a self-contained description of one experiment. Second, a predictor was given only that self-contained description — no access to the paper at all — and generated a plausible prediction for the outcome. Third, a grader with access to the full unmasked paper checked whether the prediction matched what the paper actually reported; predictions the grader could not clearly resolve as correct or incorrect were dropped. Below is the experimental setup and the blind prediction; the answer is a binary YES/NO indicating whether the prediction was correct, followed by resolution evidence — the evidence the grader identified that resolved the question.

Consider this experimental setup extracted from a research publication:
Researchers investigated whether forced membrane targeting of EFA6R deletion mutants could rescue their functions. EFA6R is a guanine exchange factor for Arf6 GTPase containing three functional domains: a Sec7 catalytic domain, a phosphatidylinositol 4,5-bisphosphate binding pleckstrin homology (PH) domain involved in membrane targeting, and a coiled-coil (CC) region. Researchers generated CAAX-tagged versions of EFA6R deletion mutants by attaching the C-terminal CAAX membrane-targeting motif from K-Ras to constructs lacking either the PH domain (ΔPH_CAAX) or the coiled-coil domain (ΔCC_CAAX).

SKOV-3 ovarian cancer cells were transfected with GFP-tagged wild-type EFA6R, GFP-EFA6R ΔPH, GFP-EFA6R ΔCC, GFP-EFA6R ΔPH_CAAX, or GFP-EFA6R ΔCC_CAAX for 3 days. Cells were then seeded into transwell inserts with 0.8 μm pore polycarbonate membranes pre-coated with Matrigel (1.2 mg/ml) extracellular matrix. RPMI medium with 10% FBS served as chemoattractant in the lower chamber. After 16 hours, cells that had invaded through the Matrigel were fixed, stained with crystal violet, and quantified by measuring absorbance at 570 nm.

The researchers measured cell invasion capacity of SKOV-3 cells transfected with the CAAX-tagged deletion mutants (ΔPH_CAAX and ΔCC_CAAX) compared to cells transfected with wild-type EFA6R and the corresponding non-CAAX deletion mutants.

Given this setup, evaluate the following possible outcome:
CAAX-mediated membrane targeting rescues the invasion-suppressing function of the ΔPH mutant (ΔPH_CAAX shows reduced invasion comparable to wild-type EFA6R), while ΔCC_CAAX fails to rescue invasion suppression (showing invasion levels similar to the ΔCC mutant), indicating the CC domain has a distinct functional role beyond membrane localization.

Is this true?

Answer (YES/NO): YES